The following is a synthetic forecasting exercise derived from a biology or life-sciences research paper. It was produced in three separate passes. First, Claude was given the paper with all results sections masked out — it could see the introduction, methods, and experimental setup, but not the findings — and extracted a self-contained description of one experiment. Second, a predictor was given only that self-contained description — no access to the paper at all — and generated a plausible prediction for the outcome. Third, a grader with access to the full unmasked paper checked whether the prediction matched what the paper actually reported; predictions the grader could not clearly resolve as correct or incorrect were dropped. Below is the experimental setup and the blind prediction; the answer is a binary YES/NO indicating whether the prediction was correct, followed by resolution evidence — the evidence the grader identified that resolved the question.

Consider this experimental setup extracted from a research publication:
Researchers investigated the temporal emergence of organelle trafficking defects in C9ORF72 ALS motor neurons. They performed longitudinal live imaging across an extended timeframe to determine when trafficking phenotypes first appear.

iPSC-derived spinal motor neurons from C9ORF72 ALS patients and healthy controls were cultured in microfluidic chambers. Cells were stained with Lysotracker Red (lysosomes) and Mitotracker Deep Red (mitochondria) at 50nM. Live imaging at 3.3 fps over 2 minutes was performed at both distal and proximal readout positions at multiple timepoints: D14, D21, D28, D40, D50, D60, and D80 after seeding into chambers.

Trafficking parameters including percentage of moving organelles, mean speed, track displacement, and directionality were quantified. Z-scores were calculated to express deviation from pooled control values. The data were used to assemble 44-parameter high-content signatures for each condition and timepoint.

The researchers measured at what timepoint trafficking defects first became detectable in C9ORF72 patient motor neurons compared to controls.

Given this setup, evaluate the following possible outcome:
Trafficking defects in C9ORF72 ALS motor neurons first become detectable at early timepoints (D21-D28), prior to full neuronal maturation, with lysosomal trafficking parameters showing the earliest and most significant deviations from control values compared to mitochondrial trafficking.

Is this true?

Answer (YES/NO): NO